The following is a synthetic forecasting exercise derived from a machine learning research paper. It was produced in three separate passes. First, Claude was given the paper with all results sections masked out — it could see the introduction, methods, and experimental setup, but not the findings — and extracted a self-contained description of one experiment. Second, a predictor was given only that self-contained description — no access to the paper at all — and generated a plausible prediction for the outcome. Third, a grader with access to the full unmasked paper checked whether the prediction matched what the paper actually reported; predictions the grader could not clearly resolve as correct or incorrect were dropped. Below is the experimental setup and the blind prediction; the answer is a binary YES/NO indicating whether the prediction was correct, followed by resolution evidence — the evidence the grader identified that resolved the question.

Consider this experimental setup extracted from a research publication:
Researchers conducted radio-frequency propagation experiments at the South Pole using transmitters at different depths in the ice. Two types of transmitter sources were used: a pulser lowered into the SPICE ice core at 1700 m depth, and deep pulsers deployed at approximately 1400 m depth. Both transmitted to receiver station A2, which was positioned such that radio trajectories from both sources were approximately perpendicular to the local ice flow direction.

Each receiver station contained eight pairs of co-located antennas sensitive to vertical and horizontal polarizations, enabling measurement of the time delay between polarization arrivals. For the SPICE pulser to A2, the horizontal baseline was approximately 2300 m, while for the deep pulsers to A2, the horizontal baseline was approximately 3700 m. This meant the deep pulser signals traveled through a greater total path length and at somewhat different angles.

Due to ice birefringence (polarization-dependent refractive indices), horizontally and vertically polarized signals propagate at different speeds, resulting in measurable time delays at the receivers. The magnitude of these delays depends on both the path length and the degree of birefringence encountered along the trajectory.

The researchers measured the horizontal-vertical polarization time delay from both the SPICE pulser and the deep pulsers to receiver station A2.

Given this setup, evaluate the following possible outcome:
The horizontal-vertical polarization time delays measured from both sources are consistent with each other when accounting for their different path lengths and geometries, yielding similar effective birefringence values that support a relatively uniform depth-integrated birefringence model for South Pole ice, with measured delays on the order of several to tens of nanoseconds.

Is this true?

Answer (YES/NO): NO